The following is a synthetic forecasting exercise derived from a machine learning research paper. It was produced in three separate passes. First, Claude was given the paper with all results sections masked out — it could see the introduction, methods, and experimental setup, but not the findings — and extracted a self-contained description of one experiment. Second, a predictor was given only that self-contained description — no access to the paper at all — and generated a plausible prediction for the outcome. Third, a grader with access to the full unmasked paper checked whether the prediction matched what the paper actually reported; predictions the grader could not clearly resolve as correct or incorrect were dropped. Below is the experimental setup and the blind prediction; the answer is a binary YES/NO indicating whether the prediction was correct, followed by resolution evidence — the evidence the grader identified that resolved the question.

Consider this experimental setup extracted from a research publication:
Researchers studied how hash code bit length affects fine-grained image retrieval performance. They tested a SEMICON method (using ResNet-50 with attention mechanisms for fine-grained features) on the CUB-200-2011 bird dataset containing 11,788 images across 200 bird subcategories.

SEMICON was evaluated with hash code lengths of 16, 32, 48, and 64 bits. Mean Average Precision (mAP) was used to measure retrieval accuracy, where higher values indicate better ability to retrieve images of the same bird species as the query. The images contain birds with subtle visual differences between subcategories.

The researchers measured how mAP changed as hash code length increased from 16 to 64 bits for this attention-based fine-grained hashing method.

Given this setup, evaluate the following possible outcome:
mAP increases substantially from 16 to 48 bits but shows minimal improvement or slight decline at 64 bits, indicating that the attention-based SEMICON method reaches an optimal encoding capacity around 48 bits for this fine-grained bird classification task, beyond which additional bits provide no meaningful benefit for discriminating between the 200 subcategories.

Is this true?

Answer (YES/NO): NO